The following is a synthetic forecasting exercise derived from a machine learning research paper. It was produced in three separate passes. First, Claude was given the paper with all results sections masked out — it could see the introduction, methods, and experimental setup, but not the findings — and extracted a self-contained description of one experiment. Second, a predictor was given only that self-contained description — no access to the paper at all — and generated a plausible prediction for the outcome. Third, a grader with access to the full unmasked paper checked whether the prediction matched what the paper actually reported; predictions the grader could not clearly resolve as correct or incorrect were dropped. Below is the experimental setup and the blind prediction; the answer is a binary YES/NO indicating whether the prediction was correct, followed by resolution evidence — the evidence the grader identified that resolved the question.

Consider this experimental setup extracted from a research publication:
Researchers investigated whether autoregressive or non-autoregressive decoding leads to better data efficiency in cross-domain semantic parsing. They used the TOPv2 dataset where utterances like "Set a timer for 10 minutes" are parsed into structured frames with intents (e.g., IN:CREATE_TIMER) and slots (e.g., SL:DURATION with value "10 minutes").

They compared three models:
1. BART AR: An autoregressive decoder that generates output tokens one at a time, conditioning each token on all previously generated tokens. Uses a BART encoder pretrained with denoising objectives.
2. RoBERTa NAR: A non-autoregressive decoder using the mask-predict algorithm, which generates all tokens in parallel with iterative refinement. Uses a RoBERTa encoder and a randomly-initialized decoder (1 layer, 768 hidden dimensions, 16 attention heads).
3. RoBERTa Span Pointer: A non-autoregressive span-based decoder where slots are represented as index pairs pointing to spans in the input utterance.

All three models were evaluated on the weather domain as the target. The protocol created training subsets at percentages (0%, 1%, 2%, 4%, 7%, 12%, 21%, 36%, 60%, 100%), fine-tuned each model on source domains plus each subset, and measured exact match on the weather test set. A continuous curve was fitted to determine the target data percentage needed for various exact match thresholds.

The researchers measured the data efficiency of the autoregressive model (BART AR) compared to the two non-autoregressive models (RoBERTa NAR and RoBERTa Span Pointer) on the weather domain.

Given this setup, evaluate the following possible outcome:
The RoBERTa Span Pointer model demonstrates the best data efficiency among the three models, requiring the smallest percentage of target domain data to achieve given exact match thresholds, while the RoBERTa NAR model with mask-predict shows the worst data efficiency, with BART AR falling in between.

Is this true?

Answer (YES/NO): YES